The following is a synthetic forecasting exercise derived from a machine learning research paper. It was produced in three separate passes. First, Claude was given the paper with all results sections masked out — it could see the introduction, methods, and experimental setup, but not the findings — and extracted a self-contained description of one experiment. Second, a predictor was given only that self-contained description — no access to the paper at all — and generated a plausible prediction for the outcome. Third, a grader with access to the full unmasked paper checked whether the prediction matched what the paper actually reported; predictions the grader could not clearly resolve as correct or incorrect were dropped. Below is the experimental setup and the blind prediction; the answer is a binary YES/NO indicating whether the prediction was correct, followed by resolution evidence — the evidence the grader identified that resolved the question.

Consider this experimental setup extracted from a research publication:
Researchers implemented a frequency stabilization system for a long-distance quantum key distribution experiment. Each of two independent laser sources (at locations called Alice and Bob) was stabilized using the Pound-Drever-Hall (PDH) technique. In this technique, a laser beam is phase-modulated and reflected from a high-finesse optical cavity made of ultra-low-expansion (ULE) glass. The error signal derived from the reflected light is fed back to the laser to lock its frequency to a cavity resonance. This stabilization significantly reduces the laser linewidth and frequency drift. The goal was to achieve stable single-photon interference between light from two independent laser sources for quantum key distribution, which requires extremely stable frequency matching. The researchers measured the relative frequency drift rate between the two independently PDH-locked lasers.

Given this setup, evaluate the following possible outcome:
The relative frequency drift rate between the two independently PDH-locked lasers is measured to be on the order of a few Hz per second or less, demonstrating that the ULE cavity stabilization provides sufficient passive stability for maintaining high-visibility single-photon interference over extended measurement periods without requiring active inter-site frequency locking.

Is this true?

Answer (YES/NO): NO